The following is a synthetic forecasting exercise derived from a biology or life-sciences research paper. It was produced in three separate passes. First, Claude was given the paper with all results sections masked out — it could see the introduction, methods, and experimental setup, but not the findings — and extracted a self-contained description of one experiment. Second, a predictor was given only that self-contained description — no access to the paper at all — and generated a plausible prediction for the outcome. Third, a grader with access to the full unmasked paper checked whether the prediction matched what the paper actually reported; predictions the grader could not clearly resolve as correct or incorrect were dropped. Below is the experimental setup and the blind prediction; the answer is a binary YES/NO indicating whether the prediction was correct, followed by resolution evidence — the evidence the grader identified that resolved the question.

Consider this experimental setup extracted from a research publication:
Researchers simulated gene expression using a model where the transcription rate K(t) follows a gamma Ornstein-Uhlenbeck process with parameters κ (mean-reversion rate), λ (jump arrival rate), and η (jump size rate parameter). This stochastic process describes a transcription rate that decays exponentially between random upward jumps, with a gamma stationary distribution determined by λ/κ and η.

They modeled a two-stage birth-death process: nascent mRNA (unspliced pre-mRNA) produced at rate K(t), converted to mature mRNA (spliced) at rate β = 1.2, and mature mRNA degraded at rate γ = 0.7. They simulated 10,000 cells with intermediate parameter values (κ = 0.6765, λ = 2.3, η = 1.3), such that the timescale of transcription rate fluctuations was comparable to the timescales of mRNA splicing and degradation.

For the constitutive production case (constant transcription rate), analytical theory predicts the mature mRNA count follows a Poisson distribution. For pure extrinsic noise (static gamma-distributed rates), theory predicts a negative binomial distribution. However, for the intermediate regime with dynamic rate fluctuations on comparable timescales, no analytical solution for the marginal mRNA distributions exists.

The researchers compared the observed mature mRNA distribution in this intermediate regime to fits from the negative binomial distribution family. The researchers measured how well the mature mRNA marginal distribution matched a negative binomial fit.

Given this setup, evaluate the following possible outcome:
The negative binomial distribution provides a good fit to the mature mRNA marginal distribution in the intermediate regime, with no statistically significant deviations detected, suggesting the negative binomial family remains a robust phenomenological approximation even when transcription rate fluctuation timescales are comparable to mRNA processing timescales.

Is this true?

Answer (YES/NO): NO